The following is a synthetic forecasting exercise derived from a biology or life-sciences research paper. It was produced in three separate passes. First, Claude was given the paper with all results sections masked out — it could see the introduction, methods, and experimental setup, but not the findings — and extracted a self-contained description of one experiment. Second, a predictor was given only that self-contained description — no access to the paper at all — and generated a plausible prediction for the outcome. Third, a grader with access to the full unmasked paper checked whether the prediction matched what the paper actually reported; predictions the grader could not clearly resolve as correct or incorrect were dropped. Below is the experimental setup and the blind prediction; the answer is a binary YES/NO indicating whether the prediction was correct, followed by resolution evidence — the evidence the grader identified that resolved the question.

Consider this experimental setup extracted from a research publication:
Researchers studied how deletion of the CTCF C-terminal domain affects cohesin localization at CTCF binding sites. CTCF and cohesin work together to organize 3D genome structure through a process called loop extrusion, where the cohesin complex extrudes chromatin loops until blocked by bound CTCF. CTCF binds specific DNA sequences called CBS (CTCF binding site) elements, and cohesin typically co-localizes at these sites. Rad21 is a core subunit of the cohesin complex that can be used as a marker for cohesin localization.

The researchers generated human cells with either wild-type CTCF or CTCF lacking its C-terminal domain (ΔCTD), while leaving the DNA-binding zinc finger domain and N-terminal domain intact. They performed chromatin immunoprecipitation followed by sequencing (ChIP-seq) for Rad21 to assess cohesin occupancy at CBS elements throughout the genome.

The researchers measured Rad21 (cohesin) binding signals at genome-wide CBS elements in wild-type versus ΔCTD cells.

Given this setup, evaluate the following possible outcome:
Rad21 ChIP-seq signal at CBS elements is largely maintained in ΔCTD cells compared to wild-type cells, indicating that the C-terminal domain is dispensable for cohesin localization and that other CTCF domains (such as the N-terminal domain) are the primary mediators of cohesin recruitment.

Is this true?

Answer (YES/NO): NO